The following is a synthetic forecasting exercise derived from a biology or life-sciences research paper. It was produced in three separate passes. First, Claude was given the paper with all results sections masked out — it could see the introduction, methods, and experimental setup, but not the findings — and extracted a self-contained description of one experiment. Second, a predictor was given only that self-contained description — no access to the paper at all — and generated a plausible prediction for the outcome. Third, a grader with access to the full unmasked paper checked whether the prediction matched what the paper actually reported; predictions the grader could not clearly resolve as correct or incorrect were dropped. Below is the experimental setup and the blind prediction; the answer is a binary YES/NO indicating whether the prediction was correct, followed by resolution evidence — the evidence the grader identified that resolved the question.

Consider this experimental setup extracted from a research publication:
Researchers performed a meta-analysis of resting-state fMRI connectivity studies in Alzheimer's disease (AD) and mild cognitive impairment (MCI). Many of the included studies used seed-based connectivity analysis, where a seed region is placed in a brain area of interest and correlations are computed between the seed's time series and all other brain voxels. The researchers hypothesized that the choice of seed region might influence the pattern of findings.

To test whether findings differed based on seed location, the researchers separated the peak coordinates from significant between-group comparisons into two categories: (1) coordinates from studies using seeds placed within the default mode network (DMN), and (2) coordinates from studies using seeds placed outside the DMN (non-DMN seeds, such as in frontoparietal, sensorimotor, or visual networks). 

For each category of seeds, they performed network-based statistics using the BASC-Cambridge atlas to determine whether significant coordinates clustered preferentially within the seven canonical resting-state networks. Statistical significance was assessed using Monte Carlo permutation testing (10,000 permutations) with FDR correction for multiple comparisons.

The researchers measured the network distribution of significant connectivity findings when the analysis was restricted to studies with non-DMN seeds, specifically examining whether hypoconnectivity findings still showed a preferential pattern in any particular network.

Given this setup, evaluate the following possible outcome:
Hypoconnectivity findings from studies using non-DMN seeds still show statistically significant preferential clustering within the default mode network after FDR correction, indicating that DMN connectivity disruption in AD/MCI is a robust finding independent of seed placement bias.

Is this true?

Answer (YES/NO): NO